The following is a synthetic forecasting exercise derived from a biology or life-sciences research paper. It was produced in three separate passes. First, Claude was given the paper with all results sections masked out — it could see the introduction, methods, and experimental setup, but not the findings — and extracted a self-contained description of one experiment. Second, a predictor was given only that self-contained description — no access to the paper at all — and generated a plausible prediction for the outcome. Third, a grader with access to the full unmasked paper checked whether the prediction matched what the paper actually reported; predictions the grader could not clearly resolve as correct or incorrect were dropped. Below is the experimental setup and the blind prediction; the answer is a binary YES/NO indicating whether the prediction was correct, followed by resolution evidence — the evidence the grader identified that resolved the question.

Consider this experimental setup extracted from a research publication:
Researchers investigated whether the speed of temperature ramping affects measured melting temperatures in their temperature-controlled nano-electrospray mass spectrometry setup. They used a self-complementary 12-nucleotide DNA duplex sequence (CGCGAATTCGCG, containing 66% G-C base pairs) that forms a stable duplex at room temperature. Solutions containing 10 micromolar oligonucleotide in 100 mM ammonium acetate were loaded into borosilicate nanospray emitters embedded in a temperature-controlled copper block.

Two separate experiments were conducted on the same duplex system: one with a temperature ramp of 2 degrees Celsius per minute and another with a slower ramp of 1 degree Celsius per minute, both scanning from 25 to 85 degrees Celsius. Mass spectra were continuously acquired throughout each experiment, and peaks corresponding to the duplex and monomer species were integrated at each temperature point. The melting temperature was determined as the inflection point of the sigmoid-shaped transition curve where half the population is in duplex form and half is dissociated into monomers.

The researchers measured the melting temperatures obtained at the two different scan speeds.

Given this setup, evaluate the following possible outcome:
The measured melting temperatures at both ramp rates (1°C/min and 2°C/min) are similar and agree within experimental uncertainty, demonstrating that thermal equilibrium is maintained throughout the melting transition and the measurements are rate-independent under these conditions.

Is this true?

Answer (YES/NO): YES